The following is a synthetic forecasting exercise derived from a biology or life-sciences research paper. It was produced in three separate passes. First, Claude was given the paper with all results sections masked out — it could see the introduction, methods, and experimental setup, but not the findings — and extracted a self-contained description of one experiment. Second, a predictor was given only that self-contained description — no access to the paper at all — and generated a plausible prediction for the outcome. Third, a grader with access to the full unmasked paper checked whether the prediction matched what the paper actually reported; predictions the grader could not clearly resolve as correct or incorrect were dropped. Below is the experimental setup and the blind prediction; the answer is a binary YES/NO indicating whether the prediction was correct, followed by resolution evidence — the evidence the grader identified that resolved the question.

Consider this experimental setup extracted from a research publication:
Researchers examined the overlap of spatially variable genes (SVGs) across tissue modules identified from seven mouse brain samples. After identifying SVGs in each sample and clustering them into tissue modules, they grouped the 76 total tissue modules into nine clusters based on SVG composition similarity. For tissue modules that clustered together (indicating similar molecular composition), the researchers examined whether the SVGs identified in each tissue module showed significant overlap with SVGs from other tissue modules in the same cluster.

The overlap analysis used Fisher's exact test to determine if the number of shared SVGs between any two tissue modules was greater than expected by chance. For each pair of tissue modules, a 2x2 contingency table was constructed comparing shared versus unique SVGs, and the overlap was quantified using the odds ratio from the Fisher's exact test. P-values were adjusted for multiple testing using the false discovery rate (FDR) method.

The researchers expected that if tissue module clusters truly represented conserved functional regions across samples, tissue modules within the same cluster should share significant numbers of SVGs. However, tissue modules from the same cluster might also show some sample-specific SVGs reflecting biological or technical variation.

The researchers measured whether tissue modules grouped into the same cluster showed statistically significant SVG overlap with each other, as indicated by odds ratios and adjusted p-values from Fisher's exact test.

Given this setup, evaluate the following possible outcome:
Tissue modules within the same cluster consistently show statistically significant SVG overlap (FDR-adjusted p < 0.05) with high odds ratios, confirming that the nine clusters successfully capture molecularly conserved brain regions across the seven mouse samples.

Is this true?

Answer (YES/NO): NO